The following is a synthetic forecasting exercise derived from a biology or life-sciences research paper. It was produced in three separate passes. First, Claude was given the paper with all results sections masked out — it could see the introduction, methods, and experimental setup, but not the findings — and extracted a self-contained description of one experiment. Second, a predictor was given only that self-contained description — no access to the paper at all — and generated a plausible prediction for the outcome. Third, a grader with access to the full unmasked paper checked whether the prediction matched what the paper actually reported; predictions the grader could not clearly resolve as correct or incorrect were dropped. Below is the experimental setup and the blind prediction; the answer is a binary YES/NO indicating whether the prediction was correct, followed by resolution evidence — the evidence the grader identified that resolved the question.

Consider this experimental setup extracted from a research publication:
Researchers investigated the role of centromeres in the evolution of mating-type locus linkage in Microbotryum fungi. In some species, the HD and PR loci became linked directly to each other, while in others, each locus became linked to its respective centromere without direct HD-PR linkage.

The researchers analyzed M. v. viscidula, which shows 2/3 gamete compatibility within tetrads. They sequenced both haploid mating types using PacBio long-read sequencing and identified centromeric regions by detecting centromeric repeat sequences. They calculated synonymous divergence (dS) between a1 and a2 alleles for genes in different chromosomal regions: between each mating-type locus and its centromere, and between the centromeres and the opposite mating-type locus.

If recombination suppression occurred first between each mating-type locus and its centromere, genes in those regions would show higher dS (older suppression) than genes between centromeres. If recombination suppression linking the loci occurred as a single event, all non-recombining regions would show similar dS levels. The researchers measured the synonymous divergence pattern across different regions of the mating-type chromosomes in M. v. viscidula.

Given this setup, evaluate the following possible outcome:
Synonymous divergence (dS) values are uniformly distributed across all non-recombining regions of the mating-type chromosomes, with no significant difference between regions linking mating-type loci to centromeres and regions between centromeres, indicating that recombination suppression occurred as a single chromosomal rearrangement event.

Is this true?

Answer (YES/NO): NO